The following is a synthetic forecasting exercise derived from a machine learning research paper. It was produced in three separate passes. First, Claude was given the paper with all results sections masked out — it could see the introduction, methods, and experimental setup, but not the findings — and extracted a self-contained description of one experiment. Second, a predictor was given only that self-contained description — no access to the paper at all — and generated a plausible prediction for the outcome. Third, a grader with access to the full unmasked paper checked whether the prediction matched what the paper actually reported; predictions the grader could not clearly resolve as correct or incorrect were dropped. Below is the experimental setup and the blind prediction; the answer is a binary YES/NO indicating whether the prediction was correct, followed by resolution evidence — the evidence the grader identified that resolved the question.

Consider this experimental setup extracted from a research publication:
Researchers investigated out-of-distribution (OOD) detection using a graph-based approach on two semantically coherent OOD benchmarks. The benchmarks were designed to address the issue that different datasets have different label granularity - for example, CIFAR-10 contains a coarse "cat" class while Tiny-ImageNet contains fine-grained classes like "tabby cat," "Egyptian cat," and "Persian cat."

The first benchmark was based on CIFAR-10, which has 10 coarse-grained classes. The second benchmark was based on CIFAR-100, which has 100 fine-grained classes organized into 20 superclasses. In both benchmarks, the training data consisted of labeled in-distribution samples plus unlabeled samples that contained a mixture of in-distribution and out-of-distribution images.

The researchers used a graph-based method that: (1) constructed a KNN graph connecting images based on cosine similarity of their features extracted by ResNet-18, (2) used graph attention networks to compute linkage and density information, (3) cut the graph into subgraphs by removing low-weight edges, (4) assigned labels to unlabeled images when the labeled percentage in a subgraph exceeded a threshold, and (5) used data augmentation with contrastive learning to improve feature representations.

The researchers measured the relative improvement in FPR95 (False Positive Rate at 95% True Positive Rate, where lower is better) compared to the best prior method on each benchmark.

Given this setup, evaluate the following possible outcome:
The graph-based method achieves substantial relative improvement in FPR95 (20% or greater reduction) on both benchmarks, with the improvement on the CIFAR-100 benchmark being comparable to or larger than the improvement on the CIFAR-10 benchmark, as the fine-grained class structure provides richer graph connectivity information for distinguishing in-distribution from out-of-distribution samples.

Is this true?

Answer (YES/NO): YES